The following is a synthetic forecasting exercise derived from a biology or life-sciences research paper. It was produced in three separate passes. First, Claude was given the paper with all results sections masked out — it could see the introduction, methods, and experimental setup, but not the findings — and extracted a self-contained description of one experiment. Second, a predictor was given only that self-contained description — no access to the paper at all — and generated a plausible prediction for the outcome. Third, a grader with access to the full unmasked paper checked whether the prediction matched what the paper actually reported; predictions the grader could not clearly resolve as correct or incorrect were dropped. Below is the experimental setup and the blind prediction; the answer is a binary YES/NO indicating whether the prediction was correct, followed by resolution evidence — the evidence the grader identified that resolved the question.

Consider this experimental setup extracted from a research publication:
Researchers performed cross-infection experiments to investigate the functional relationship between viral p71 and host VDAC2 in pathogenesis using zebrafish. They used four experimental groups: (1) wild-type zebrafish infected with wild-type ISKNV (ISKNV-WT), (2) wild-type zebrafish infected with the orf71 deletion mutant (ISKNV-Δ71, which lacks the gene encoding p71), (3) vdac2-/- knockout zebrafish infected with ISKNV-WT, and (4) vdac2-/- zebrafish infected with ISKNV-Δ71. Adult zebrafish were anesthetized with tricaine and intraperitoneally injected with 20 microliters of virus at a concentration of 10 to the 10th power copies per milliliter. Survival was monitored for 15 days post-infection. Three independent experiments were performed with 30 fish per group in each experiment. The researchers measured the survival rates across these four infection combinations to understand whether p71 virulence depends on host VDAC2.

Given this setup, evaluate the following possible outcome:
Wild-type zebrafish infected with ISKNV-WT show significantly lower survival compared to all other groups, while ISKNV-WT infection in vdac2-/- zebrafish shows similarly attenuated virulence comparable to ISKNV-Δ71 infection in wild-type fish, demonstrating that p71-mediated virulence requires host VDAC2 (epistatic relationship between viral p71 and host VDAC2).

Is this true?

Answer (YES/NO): NO